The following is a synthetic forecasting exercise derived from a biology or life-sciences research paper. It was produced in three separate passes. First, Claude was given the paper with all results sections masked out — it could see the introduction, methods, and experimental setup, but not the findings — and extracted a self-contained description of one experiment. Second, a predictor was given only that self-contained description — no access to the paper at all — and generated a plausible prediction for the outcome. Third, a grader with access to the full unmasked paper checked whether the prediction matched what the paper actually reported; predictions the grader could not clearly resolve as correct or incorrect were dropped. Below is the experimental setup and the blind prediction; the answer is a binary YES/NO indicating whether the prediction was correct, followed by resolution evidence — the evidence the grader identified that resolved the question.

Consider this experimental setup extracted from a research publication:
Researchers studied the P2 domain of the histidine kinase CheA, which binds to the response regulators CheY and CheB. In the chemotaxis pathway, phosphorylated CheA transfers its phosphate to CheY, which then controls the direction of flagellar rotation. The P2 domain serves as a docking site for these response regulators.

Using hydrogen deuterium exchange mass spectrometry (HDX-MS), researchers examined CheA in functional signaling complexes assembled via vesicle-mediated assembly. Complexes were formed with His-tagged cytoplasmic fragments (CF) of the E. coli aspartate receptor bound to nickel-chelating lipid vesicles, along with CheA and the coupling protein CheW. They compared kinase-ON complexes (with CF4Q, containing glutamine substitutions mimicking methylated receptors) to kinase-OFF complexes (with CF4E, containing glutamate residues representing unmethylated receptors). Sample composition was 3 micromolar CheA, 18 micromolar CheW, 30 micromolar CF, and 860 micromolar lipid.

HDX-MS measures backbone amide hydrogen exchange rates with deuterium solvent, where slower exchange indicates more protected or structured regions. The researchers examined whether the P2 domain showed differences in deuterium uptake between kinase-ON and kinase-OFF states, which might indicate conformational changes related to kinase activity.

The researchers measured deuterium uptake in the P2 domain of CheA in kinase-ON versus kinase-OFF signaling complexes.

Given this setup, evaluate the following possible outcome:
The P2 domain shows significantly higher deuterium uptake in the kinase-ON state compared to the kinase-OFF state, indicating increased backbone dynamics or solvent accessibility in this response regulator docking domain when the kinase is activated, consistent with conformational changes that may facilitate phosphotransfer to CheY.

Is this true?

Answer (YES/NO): NO